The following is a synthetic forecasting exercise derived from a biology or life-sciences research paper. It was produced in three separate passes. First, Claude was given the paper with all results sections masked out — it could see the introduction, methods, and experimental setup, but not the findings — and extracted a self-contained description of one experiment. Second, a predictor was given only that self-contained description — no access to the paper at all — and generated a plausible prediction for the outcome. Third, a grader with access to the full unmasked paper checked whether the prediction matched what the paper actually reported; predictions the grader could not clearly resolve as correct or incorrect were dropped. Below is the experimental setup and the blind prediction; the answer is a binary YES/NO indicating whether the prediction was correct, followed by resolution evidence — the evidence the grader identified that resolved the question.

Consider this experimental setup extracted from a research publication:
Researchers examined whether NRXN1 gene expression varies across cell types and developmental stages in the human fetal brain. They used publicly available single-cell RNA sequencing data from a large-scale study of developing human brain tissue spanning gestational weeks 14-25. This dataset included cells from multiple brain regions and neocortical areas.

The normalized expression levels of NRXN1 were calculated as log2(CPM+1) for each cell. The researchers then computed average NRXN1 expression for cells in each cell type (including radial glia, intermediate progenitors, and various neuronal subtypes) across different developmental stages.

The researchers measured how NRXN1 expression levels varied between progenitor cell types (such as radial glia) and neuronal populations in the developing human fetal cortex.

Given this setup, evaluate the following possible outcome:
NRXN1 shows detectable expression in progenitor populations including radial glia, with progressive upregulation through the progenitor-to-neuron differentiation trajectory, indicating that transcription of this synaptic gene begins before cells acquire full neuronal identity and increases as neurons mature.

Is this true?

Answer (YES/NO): YES